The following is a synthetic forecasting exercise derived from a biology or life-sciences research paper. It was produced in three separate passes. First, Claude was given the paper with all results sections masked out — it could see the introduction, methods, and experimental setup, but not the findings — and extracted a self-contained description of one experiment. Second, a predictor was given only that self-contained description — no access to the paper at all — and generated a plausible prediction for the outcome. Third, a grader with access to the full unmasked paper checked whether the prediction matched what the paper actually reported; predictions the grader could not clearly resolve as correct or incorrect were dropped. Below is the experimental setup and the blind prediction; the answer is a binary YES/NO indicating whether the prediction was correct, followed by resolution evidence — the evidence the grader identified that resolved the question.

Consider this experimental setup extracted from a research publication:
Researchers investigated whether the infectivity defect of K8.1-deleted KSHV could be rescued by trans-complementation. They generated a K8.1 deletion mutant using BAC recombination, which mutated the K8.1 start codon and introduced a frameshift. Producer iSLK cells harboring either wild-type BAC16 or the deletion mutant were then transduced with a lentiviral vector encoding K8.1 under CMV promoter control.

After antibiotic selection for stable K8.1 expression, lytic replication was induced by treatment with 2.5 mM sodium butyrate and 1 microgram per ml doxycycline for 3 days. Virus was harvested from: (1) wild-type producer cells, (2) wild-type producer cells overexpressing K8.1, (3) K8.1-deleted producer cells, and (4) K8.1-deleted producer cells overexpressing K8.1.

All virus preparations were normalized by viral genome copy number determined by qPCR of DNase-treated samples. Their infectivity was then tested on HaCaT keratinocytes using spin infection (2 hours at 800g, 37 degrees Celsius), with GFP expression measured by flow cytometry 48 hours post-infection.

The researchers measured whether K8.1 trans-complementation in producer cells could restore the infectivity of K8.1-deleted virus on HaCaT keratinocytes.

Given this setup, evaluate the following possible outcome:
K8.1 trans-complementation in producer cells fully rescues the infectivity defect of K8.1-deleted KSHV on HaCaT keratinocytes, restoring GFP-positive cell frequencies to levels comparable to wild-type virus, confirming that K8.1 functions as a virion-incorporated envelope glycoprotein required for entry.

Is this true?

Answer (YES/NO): NO